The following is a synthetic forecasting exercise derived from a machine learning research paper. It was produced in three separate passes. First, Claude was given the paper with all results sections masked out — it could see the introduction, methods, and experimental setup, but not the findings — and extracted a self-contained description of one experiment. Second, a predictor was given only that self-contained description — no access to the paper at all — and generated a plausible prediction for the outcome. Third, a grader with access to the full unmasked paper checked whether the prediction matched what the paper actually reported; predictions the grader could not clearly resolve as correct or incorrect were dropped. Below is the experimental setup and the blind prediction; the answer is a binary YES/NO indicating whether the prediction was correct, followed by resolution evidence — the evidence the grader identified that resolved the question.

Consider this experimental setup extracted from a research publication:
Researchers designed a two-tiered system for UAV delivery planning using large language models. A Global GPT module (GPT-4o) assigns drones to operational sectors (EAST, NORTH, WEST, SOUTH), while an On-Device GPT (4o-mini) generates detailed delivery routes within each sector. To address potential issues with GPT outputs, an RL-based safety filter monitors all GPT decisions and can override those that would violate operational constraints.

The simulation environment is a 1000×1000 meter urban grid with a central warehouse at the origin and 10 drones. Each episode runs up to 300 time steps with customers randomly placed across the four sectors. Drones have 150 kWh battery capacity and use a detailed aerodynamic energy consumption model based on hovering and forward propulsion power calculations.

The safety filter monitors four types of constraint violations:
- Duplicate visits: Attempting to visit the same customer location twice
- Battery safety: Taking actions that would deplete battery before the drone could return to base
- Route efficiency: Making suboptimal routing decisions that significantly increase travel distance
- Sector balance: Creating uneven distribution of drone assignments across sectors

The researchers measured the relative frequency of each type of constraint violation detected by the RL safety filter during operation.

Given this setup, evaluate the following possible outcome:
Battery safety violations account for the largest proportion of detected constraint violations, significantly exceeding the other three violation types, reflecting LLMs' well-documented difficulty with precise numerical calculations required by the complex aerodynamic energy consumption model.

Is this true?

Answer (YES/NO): NO